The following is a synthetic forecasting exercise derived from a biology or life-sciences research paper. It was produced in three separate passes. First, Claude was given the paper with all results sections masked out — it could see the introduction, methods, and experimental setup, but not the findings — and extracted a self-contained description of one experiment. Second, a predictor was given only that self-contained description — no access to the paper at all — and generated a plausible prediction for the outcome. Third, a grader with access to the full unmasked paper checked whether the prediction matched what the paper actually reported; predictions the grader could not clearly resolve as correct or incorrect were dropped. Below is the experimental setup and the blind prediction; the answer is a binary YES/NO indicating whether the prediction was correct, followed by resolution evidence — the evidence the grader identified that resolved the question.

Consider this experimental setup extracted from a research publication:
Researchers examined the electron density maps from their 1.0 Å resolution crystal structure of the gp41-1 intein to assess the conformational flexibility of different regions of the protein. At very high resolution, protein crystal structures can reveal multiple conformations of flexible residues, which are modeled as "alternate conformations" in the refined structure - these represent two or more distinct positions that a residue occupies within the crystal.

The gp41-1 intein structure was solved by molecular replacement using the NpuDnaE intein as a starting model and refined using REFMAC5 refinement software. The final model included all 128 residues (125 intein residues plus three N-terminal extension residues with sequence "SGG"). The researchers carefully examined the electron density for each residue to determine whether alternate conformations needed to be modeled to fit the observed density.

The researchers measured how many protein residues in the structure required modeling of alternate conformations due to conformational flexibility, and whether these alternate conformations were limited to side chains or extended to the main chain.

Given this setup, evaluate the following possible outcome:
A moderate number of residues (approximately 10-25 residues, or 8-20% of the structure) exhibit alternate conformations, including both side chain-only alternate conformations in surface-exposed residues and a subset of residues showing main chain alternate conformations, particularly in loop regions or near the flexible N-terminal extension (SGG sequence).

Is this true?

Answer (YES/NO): NO